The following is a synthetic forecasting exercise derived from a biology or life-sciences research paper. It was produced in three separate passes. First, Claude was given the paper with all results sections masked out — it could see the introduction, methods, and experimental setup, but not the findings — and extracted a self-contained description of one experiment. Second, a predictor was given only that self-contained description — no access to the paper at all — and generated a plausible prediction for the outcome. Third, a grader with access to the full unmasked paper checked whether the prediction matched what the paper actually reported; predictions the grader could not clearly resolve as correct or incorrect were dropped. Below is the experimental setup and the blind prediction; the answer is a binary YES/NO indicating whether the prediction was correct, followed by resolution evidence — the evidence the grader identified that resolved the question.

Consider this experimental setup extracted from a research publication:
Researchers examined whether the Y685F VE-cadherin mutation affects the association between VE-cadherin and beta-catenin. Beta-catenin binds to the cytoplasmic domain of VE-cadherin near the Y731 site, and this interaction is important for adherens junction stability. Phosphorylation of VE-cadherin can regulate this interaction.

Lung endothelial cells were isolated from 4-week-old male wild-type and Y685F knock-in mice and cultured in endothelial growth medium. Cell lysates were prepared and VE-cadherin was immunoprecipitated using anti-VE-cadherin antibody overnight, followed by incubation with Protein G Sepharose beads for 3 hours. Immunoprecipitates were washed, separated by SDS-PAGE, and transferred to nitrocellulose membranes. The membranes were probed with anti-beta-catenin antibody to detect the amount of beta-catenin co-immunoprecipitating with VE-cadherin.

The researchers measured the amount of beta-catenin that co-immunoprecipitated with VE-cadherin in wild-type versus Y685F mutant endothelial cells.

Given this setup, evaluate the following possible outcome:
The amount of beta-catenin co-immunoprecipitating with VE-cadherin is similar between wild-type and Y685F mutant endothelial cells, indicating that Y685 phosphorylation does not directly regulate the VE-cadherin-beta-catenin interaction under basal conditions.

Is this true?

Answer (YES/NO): NO